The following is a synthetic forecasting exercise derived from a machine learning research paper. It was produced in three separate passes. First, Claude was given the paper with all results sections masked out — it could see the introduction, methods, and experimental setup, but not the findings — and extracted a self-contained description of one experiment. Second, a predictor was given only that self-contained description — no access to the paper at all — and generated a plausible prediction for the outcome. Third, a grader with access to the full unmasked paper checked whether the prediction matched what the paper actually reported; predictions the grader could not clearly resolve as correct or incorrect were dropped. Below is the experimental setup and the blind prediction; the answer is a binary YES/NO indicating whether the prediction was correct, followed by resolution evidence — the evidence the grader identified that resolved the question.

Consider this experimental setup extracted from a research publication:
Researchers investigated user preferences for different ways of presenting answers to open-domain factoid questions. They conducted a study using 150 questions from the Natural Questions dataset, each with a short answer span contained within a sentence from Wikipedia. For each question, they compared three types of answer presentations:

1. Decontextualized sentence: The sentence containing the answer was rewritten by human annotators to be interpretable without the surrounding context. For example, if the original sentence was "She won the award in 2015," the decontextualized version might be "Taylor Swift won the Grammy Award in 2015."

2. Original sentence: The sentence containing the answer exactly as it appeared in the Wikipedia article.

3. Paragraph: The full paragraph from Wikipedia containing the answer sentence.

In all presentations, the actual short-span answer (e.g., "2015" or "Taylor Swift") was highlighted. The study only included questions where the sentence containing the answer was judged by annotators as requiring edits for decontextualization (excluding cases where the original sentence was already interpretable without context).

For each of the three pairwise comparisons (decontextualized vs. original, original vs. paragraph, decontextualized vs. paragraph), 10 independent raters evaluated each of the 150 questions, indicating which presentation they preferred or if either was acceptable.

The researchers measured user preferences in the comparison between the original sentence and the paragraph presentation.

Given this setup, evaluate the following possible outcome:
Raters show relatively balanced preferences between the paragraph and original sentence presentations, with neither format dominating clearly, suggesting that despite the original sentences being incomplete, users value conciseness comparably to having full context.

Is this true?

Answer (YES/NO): NO